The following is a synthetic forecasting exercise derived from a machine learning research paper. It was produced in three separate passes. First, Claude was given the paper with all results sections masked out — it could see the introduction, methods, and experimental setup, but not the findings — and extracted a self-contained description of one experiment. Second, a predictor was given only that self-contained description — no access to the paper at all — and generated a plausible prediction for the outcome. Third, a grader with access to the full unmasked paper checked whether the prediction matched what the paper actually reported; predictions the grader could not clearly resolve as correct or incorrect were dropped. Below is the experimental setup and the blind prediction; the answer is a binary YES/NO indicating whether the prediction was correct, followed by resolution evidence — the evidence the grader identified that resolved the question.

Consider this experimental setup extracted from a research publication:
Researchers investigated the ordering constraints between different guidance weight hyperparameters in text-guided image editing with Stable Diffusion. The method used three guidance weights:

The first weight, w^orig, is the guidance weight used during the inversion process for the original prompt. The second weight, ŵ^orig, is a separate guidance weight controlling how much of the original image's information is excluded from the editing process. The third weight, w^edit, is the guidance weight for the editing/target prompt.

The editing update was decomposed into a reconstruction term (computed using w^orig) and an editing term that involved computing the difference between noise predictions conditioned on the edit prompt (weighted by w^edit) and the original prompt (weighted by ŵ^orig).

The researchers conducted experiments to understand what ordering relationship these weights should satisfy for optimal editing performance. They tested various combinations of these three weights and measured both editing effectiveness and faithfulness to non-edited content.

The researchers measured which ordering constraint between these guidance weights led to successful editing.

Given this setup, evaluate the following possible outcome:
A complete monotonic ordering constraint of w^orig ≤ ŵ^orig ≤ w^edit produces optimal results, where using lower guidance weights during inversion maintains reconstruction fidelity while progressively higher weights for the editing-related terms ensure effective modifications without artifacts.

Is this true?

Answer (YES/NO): NO